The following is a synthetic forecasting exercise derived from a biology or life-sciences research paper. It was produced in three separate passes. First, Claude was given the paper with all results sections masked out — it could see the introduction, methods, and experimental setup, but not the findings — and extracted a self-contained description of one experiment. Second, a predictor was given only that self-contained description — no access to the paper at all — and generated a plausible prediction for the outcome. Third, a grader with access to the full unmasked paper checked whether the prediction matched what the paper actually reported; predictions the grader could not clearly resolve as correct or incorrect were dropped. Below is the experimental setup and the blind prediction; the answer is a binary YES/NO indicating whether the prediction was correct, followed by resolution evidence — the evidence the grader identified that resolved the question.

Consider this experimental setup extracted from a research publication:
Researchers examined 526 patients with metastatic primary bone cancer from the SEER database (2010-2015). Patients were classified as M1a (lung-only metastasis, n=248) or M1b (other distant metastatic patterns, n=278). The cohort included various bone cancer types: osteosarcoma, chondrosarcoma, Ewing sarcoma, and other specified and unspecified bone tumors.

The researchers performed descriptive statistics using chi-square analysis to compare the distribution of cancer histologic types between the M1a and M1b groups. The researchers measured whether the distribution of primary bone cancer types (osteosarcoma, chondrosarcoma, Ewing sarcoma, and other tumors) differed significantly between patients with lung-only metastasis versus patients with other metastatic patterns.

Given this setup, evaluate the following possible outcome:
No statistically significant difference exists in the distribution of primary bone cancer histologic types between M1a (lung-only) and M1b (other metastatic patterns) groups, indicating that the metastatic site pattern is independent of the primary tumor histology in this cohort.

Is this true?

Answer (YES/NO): NO